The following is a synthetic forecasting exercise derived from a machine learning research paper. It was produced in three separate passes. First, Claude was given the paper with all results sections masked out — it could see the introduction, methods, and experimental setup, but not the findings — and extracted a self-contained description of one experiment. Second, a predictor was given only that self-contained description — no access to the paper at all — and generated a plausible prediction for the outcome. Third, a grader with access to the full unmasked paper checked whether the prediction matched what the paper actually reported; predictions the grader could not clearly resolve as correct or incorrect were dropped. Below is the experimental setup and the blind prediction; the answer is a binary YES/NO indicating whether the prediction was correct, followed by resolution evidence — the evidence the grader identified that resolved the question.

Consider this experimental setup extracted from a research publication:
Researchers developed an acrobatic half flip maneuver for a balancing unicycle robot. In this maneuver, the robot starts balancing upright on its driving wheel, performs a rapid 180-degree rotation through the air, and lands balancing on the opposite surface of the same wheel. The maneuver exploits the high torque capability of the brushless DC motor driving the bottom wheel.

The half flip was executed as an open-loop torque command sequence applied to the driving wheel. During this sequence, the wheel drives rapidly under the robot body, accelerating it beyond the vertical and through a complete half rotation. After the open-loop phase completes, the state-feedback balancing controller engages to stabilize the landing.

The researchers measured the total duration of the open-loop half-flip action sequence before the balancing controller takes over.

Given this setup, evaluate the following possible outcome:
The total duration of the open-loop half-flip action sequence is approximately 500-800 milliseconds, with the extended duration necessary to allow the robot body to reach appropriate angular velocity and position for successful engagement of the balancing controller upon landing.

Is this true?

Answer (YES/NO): NO